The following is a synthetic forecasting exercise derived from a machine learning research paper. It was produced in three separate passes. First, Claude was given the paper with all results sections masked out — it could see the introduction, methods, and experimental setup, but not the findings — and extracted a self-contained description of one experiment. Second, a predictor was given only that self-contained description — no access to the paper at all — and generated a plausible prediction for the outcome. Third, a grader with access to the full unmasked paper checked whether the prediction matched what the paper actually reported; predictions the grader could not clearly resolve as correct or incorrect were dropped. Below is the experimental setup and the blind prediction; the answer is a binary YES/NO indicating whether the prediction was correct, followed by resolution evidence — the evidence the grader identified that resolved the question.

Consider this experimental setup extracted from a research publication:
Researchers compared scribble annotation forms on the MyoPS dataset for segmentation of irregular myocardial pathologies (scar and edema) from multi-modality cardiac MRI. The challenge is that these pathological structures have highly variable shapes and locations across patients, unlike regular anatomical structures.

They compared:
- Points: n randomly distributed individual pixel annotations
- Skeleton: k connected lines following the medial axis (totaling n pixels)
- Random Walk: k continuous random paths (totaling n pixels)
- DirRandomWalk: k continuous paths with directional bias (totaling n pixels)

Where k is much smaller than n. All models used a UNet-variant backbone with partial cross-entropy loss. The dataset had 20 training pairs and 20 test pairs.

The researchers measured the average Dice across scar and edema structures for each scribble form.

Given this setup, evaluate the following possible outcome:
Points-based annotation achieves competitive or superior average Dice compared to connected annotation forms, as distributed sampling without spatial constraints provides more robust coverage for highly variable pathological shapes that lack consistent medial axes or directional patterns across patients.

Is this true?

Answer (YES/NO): YES